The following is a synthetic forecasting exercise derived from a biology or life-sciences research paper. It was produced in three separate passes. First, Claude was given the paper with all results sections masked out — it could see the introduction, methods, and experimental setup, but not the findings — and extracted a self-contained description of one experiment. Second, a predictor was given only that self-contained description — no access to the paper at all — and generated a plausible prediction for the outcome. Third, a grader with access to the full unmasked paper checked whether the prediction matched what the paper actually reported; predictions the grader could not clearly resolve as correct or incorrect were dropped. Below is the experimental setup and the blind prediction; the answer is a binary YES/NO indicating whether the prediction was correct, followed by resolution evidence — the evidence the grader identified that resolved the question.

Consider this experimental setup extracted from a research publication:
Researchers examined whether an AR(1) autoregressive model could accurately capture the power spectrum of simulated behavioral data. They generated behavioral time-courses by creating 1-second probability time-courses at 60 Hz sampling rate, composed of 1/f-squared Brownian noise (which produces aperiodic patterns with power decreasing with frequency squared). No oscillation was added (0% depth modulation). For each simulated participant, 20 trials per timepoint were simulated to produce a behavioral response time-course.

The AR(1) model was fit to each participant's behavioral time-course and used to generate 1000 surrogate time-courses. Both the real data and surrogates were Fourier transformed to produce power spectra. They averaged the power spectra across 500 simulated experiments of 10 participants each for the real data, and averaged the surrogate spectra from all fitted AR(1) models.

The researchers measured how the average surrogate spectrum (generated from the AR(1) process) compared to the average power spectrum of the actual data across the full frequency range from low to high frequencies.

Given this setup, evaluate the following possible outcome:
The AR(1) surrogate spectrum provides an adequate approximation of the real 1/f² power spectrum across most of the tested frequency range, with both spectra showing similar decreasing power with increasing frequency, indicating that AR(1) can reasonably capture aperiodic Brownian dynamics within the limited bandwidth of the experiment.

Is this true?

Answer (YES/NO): NO